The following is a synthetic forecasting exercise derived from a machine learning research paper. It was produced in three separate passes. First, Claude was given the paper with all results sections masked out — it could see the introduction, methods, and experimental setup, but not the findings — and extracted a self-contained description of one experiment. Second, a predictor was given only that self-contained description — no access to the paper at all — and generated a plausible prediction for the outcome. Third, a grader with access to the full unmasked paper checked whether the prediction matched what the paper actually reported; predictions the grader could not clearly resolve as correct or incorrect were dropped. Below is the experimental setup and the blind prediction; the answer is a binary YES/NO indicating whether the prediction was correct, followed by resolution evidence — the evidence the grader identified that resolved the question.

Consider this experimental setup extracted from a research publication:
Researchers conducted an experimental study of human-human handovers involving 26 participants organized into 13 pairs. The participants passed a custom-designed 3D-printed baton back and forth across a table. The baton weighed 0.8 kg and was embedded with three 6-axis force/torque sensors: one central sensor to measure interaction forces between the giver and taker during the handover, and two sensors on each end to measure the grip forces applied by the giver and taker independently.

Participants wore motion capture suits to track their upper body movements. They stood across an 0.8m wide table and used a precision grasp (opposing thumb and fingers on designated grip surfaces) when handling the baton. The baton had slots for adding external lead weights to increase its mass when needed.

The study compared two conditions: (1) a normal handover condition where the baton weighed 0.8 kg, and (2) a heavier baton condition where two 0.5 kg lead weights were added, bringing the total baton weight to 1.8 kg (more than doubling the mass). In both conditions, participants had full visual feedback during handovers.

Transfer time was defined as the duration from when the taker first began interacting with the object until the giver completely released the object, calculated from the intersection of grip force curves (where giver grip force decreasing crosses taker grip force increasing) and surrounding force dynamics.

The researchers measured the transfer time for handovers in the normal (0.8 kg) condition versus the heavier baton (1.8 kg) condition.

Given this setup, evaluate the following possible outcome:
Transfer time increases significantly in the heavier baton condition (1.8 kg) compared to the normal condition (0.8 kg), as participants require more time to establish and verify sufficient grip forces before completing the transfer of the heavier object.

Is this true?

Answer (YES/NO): YES